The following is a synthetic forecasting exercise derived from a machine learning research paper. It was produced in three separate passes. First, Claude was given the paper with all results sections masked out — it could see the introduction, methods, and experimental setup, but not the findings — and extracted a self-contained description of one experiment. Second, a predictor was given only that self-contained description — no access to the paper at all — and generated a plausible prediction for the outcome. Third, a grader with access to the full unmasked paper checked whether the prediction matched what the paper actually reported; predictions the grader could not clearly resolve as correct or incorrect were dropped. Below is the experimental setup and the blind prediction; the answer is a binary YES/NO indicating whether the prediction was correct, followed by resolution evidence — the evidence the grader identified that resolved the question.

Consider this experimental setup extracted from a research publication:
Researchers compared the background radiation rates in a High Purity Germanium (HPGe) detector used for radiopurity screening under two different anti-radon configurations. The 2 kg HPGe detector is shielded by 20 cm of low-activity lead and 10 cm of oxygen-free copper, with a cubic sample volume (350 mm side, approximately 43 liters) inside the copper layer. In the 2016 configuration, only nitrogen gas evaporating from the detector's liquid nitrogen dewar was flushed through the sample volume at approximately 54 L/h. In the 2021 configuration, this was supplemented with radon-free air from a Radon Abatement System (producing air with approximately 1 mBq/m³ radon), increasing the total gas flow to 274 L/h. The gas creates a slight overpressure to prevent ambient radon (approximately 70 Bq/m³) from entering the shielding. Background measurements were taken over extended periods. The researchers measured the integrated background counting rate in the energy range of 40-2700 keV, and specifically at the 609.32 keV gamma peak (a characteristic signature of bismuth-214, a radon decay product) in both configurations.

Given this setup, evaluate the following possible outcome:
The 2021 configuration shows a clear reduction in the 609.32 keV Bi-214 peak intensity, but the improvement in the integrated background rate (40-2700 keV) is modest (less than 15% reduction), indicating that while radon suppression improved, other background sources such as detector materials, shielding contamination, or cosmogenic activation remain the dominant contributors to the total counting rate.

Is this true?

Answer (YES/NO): YES